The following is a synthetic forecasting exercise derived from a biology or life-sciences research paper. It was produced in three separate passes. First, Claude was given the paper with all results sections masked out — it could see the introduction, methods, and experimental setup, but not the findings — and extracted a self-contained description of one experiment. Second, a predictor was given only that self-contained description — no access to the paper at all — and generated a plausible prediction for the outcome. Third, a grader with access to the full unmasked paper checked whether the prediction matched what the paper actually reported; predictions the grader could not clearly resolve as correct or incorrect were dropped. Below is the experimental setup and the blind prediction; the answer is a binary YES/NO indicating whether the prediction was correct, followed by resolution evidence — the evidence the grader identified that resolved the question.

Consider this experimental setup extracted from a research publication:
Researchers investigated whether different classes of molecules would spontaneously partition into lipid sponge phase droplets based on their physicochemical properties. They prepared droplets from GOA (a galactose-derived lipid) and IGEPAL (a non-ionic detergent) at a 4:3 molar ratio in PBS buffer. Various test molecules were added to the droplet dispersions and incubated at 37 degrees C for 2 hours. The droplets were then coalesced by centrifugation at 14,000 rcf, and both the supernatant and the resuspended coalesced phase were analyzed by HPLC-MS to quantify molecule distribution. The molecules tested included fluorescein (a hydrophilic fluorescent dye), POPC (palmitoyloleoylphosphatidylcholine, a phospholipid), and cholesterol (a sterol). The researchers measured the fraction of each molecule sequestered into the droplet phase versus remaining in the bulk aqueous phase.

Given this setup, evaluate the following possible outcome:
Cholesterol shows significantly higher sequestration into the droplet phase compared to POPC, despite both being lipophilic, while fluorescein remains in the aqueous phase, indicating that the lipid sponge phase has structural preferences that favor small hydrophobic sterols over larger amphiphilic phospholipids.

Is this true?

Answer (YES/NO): NO